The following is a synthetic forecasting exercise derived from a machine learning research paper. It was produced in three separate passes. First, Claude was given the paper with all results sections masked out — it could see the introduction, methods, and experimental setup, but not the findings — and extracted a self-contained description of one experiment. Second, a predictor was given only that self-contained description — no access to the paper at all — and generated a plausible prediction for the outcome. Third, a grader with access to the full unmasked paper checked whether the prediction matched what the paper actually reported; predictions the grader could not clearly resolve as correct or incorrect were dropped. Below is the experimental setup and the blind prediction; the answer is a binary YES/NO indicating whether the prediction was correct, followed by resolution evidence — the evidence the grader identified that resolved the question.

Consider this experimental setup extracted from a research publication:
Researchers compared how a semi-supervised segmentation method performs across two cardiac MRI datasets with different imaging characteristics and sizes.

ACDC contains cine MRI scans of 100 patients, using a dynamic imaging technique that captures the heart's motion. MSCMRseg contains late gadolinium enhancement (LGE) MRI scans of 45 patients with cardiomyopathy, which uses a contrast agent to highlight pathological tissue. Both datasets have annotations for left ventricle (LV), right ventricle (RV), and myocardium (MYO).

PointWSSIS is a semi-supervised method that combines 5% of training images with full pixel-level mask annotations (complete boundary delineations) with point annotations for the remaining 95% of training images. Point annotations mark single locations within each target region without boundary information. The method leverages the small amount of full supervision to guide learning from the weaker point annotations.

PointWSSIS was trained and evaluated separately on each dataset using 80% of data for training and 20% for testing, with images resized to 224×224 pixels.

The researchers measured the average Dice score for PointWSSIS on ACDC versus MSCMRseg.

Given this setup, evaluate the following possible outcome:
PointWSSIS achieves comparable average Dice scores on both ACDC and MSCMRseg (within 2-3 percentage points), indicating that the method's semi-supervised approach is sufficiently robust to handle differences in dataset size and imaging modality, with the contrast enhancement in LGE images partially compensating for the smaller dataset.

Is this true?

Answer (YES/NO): NO